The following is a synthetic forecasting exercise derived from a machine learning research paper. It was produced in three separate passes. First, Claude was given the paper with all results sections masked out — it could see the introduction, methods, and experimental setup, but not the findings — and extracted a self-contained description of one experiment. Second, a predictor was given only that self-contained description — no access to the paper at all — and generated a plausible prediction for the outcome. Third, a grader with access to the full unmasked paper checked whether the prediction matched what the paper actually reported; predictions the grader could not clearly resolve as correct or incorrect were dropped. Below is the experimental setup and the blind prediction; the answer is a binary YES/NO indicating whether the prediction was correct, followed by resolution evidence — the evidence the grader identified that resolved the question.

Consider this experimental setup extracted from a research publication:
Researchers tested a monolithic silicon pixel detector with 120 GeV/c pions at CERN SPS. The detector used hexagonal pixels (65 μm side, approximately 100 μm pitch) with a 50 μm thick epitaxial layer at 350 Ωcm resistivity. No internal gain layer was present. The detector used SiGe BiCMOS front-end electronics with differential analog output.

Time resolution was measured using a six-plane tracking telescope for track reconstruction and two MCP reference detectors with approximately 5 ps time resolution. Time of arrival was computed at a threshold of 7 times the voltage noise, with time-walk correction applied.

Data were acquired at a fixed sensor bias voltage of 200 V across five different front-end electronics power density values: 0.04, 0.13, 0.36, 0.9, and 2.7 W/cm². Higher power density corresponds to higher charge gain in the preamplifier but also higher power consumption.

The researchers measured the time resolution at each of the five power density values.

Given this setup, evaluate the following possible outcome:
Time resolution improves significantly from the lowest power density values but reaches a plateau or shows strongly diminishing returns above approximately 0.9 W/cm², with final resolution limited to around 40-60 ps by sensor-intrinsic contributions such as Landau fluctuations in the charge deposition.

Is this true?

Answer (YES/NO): NO